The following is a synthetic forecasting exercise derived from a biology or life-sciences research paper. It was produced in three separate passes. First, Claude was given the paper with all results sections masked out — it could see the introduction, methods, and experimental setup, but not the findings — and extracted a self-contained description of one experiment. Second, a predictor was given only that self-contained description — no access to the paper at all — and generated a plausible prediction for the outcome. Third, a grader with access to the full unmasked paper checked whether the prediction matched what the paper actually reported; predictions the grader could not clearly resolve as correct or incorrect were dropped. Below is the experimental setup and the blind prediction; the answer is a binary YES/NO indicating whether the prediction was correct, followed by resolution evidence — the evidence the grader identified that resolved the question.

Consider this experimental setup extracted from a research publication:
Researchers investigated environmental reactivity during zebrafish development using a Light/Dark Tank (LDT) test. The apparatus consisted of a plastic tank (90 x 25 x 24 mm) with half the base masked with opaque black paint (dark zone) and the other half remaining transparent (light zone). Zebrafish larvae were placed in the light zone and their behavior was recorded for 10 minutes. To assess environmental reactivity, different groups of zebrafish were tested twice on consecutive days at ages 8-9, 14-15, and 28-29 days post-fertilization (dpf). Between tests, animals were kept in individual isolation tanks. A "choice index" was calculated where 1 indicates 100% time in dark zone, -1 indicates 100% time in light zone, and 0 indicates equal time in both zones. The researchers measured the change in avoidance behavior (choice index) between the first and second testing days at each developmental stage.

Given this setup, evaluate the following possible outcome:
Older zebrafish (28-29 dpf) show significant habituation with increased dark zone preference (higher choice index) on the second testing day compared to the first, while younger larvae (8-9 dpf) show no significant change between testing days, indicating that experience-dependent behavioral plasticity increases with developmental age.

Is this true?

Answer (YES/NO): NO